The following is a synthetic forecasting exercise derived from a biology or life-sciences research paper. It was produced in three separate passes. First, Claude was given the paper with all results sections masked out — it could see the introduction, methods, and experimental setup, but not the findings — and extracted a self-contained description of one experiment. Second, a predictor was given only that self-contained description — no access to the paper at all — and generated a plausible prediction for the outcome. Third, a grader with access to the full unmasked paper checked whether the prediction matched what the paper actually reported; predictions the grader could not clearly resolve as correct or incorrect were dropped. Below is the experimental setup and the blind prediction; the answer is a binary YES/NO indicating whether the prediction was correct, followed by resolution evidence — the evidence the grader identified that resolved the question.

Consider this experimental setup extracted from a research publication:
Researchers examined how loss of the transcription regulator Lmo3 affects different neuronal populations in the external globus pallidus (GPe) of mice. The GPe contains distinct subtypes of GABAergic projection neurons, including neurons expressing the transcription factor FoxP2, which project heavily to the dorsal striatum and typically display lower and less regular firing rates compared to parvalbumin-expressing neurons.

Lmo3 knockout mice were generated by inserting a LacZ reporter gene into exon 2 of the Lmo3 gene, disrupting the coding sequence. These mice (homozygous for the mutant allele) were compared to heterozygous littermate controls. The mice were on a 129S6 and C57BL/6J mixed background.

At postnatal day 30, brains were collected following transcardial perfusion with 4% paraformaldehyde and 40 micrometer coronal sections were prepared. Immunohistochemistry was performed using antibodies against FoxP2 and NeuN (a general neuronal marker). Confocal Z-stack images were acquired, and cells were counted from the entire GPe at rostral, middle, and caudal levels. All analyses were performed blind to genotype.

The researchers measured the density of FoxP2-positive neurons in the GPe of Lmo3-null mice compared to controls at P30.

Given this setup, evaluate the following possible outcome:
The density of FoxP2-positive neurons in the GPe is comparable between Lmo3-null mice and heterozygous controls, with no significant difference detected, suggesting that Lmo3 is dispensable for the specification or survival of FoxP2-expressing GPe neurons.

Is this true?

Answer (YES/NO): YES